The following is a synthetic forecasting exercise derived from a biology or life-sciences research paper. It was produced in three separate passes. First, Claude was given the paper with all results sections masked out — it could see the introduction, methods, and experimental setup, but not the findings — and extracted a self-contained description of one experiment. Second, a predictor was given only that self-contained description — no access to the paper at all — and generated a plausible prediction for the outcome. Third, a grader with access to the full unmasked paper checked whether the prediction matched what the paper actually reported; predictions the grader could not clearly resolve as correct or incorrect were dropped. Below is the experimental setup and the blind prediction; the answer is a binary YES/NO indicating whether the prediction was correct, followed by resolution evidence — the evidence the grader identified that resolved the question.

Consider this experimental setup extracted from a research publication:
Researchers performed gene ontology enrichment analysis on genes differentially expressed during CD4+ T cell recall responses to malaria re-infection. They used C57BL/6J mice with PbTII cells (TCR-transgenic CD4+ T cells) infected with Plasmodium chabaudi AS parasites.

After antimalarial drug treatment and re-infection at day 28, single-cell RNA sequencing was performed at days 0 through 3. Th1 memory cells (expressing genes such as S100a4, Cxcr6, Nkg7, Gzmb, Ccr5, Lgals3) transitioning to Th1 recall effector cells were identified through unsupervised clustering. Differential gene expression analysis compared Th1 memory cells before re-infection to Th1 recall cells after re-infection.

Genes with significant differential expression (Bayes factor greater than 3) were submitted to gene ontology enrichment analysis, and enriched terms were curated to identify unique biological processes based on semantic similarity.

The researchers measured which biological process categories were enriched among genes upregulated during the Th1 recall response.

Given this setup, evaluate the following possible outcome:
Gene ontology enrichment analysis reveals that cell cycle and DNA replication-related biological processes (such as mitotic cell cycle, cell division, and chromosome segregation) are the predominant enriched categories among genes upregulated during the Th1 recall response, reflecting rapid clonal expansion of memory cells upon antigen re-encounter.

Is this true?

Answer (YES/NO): NO